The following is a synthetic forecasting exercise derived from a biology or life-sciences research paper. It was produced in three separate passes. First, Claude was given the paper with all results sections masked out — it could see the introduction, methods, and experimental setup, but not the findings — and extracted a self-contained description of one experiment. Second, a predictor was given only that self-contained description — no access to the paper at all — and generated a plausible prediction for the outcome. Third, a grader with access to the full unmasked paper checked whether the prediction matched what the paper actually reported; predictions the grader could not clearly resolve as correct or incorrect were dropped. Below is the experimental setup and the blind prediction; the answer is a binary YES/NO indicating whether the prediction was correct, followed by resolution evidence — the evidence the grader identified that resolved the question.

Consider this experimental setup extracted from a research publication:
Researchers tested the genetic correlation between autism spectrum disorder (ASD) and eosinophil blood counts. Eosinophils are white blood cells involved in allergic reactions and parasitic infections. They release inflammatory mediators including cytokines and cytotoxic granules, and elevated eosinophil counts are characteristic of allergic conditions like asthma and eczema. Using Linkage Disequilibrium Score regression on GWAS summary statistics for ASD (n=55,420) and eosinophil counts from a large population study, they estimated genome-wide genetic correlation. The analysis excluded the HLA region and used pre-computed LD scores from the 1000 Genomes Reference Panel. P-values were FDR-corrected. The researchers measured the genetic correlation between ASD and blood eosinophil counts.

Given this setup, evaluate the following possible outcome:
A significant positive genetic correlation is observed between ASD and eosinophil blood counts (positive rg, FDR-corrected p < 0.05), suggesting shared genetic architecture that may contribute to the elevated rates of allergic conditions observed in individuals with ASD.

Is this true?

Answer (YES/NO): NO